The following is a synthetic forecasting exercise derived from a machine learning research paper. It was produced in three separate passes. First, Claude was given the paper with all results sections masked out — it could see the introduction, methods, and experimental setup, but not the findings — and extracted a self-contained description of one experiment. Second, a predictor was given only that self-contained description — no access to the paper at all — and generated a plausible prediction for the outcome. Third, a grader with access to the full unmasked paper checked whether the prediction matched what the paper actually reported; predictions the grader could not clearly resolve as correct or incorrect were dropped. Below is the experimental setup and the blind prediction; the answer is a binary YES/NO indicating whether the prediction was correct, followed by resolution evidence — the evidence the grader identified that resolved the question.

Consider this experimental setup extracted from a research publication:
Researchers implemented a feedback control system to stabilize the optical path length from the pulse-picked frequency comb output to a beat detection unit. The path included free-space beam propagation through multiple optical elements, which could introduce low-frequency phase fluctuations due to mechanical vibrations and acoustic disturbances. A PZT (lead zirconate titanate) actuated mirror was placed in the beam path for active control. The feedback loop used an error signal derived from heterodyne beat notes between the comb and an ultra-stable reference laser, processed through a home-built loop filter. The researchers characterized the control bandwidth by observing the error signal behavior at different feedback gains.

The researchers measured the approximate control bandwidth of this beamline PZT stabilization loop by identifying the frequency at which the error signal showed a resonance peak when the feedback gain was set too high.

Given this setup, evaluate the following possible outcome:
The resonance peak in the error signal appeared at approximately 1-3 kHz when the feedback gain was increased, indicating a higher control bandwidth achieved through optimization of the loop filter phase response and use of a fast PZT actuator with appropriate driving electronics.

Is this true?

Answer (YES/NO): NO